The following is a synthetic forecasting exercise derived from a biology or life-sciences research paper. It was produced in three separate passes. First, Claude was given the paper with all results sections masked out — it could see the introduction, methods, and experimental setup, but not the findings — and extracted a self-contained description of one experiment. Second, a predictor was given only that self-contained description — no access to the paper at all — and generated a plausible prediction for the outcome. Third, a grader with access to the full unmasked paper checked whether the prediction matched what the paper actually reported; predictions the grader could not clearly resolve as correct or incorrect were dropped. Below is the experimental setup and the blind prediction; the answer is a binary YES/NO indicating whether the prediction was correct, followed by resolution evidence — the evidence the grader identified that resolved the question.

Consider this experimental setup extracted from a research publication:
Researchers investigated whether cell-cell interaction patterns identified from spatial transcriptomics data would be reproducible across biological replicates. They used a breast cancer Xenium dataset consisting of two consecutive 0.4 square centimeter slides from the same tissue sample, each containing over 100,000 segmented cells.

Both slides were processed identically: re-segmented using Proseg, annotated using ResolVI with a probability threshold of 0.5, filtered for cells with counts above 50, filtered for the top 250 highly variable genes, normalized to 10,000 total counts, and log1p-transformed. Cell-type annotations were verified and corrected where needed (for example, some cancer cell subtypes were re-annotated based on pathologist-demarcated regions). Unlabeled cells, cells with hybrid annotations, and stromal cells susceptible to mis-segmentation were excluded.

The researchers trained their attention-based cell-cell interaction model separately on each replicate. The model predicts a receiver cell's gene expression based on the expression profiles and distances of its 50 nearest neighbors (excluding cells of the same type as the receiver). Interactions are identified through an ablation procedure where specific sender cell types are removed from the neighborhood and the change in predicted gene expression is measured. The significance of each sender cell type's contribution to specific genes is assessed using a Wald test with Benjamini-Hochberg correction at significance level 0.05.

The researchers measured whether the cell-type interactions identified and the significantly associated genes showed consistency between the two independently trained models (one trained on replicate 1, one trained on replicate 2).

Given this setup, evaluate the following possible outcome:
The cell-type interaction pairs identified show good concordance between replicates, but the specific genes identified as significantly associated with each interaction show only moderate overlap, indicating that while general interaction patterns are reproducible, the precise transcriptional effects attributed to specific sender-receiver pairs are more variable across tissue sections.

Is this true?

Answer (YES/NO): NO